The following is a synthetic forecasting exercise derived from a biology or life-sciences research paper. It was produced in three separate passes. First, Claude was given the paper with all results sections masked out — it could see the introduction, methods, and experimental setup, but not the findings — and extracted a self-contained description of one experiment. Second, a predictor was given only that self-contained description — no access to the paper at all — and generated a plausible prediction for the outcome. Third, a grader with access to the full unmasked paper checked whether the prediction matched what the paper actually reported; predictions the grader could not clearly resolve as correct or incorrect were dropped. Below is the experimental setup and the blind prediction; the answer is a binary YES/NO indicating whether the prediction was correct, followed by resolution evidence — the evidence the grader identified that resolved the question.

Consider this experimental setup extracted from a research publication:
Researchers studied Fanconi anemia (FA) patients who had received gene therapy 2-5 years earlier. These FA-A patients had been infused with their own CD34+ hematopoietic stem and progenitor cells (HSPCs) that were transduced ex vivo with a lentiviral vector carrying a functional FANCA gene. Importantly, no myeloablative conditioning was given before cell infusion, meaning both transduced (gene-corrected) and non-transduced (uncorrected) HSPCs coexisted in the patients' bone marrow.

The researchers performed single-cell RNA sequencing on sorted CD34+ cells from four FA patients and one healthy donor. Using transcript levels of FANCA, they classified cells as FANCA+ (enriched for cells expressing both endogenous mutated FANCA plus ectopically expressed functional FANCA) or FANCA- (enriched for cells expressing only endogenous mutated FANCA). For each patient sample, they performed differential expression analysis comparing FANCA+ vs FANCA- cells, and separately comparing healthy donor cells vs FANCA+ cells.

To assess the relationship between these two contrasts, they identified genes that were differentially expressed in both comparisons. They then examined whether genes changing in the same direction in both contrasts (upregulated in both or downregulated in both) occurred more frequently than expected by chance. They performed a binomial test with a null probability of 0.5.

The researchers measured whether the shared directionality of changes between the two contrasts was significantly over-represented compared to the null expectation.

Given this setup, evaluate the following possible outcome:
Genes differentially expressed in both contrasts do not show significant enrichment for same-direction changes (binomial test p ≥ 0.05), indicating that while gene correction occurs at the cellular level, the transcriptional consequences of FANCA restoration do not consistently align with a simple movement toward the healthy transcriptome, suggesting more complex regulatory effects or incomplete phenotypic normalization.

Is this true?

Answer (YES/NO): NO